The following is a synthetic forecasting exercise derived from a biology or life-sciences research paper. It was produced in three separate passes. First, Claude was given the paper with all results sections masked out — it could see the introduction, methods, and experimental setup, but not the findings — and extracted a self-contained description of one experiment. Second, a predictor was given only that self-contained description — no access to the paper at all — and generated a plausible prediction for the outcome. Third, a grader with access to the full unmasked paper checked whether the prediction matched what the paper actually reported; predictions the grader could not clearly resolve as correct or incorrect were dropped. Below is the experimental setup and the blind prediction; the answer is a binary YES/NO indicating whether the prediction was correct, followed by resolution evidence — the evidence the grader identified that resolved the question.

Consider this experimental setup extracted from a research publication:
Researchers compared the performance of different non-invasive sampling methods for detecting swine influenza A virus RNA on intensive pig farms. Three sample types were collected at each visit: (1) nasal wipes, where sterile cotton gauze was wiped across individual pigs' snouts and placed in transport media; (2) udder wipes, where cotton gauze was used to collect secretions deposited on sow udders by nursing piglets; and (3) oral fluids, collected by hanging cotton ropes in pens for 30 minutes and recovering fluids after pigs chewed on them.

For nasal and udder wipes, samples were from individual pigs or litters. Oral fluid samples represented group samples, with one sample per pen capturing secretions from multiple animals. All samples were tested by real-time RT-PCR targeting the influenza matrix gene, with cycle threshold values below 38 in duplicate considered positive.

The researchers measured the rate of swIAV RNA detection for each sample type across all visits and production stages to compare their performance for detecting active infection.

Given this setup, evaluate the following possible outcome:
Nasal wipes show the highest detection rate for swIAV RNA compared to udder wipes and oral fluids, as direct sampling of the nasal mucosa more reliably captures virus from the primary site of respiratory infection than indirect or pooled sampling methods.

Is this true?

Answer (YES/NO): NO